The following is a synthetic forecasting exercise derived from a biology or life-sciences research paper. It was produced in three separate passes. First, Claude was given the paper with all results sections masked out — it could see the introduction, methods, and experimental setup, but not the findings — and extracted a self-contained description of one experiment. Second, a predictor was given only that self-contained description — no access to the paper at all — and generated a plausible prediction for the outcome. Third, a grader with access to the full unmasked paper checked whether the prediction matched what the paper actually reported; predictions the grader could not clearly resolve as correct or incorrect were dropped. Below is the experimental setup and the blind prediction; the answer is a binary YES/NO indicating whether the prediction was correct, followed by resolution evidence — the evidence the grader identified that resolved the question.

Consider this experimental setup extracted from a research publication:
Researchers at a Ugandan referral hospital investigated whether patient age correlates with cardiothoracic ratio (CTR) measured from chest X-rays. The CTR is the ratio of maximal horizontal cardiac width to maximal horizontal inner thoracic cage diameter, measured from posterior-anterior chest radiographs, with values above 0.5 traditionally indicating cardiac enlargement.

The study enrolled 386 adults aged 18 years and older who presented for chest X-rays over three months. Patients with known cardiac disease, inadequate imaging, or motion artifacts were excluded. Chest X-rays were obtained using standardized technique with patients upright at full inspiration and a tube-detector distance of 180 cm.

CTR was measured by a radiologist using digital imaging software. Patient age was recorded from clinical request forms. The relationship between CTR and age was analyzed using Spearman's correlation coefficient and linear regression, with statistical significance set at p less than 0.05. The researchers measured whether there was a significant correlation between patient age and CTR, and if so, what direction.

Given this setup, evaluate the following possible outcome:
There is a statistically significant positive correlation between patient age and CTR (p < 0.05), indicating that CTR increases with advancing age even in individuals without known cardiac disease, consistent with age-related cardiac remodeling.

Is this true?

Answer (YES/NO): YES